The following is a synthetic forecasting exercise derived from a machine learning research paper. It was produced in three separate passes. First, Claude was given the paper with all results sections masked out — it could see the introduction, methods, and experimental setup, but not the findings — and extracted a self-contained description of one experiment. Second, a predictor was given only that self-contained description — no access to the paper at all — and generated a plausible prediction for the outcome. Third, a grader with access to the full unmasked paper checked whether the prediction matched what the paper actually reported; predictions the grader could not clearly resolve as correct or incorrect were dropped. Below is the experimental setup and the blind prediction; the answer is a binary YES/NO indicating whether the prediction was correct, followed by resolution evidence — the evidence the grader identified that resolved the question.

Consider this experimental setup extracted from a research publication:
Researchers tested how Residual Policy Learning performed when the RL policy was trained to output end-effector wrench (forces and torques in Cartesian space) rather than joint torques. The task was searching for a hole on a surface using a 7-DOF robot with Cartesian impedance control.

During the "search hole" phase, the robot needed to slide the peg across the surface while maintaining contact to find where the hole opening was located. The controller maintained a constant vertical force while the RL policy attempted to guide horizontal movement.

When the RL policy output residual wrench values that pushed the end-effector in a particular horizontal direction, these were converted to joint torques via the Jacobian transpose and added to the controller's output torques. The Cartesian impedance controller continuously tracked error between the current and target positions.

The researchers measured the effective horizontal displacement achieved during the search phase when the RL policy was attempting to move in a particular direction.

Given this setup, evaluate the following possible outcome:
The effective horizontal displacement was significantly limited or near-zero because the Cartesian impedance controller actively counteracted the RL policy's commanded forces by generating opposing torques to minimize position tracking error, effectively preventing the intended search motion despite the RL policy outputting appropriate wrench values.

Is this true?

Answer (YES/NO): YES